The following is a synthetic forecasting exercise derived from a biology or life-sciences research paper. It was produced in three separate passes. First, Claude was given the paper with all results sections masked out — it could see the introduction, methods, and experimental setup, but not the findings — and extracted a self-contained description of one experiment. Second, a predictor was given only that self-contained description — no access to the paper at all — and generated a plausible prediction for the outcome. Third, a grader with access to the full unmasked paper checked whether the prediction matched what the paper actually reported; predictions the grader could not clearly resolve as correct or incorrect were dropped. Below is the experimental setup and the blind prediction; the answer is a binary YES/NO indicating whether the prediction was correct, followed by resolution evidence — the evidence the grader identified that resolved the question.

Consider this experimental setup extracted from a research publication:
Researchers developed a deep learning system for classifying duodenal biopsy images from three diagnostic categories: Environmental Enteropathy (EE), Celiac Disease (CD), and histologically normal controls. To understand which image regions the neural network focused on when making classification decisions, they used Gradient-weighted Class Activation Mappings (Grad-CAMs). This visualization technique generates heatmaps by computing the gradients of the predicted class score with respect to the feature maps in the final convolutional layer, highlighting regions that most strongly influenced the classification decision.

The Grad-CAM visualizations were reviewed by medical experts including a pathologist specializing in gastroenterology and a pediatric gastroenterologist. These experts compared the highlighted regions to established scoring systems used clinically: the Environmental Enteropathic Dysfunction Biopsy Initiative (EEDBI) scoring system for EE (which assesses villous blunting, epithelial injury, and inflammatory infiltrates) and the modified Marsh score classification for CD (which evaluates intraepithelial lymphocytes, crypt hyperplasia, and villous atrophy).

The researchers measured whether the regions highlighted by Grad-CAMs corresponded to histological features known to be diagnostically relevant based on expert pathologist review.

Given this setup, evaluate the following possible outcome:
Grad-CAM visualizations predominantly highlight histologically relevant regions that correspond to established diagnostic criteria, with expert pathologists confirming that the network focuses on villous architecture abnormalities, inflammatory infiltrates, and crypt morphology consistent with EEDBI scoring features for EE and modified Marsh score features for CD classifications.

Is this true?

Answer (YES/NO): YES